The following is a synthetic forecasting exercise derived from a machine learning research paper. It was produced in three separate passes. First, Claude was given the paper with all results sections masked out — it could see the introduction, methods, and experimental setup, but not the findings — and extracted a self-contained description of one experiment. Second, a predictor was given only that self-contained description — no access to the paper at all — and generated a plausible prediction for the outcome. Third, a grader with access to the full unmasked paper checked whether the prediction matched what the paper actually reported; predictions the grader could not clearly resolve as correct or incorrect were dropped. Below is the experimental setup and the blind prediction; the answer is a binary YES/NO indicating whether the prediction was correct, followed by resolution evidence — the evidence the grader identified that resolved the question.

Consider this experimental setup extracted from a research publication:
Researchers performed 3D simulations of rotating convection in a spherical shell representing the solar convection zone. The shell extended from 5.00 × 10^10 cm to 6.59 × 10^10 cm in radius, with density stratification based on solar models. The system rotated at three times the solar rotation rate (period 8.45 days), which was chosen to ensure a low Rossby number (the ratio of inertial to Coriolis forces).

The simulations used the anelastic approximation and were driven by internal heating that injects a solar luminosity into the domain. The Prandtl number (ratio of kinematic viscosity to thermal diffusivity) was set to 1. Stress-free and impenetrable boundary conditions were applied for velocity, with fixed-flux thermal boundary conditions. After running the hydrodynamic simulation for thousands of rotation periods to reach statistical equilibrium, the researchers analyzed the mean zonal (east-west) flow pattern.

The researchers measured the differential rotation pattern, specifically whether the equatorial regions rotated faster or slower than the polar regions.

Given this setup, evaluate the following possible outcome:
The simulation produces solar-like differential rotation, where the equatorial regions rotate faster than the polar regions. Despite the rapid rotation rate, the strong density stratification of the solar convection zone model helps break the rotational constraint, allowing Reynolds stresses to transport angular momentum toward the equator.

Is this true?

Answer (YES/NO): YES